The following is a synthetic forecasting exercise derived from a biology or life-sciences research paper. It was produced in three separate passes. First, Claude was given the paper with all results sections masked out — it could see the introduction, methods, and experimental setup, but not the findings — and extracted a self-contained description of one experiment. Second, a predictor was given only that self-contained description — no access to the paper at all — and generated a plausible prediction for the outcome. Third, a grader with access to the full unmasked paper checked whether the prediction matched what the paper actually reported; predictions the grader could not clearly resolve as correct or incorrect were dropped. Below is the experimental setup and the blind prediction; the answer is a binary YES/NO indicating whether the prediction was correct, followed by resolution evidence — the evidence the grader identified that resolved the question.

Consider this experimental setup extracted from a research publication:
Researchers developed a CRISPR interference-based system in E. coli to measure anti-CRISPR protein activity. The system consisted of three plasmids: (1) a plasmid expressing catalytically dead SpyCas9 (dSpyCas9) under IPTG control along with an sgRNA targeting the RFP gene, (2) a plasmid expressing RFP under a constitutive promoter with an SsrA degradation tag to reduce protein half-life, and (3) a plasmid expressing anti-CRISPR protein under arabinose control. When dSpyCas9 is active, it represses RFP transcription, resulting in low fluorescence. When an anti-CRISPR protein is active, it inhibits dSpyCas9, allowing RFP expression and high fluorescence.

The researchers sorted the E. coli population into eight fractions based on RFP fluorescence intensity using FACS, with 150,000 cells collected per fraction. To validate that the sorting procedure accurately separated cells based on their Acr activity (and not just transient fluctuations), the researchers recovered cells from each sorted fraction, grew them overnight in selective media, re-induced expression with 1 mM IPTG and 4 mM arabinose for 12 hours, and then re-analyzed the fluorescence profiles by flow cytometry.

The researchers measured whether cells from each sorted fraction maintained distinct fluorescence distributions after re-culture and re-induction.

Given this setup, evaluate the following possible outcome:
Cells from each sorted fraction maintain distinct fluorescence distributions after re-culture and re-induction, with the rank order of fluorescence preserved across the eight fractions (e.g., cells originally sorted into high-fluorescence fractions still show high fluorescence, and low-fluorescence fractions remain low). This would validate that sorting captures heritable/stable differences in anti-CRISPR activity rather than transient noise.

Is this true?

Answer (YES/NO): YES